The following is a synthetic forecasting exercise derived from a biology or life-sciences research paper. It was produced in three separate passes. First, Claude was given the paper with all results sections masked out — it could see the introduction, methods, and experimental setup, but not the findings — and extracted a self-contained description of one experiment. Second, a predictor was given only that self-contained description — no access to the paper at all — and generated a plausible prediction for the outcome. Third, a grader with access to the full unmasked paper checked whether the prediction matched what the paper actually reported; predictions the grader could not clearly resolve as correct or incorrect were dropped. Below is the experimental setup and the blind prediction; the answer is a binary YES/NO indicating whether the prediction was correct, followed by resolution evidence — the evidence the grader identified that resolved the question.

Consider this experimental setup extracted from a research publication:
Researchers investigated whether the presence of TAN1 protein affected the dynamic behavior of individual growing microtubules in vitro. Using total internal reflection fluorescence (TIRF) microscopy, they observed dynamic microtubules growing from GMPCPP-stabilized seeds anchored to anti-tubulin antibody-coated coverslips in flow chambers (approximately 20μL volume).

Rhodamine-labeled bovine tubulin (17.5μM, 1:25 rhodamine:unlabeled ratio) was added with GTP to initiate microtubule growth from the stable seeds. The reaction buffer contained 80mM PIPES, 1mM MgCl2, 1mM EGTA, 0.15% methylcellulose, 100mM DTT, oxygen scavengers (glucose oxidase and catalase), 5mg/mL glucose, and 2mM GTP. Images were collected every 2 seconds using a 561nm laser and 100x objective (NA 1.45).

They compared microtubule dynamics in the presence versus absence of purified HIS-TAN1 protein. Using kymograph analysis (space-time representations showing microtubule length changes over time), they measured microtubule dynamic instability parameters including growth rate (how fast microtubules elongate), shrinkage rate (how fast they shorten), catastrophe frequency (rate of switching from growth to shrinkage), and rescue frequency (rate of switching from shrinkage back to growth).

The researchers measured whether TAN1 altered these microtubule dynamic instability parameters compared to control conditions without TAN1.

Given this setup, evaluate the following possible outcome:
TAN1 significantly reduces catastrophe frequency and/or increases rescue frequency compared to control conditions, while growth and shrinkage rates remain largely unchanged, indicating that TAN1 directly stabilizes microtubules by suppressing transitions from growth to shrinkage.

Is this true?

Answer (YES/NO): NO